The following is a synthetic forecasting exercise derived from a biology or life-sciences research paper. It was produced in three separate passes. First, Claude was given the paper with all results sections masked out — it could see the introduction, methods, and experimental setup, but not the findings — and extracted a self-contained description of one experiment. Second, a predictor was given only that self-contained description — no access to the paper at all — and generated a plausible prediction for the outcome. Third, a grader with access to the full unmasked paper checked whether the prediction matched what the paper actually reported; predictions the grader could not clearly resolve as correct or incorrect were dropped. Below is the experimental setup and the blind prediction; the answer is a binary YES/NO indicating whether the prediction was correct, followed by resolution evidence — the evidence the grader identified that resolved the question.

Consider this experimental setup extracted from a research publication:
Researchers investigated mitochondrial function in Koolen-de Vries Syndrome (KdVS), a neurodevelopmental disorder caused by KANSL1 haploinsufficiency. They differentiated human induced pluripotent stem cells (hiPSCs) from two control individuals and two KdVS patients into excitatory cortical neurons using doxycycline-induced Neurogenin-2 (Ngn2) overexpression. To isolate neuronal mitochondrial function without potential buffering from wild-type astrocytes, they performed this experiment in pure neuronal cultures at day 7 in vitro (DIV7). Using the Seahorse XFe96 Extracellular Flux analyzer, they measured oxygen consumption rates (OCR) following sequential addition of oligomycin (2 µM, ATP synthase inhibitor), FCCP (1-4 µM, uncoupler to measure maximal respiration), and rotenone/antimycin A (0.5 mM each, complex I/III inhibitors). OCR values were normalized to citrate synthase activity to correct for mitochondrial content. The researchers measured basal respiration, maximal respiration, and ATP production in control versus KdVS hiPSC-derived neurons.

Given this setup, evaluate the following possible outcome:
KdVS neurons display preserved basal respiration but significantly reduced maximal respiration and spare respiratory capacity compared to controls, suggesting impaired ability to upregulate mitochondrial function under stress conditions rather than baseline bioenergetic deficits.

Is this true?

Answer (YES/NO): NO